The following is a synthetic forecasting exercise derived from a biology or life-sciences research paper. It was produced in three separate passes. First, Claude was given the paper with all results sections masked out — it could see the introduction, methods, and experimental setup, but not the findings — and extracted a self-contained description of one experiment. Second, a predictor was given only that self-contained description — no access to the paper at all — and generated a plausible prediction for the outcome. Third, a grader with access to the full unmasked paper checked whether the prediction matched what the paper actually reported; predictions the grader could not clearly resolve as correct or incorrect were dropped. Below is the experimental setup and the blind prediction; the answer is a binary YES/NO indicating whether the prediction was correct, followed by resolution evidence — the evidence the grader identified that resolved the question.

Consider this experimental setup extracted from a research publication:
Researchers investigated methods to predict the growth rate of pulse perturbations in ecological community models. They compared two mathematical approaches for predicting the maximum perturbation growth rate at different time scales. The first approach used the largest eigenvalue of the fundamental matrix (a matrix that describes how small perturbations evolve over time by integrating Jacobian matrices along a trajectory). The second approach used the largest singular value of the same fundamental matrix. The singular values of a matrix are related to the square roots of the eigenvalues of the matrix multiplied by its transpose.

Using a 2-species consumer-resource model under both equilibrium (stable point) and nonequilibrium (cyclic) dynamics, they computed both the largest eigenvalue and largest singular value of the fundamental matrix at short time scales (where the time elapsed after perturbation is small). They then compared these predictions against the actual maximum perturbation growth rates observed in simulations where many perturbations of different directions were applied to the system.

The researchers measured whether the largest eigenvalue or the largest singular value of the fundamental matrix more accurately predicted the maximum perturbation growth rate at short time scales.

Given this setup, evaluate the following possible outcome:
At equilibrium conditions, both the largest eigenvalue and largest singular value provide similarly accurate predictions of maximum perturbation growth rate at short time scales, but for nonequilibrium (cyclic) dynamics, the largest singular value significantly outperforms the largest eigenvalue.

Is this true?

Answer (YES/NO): NO